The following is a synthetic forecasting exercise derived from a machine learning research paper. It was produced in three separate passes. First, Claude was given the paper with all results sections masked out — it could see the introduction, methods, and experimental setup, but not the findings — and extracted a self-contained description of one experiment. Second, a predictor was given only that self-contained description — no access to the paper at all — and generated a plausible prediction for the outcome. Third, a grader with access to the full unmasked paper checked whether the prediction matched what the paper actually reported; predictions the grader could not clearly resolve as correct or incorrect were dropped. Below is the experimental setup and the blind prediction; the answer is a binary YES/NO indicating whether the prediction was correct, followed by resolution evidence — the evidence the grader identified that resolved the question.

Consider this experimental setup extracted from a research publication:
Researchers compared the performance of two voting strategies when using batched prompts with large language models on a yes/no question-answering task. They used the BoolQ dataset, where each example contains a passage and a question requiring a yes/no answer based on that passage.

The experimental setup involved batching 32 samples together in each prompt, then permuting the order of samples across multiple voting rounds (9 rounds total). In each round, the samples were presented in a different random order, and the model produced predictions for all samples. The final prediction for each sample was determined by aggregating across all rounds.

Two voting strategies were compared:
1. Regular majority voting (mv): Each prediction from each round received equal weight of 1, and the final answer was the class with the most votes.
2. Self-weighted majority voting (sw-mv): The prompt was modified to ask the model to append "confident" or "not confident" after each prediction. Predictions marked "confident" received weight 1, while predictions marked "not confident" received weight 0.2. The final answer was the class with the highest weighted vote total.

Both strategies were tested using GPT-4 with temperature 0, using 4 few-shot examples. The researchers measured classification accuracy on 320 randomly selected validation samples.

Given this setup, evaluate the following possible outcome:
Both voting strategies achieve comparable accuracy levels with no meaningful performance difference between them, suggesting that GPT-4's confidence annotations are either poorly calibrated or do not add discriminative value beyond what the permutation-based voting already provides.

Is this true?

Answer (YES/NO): NO